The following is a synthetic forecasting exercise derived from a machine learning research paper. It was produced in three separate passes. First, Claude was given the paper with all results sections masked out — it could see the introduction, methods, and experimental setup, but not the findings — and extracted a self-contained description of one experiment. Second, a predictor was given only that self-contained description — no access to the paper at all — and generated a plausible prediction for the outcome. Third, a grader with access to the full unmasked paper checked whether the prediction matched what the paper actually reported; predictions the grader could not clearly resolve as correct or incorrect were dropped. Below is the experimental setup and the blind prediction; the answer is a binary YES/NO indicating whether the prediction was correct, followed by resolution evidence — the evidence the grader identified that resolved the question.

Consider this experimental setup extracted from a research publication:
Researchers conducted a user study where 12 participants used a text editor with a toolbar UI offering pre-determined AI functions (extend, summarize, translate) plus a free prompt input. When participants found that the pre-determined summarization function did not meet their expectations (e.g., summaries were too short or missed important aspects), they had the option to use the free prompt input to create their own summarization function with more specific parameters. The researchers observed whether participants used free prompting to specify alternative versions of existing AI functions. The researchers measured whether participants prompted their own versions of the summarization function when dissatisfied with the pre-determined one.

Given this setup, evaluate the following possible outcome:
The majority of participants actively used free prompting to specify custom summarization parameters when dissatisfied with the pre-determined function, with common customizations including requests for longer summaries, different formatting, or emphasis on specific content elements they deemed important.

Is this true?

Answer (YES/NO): NO